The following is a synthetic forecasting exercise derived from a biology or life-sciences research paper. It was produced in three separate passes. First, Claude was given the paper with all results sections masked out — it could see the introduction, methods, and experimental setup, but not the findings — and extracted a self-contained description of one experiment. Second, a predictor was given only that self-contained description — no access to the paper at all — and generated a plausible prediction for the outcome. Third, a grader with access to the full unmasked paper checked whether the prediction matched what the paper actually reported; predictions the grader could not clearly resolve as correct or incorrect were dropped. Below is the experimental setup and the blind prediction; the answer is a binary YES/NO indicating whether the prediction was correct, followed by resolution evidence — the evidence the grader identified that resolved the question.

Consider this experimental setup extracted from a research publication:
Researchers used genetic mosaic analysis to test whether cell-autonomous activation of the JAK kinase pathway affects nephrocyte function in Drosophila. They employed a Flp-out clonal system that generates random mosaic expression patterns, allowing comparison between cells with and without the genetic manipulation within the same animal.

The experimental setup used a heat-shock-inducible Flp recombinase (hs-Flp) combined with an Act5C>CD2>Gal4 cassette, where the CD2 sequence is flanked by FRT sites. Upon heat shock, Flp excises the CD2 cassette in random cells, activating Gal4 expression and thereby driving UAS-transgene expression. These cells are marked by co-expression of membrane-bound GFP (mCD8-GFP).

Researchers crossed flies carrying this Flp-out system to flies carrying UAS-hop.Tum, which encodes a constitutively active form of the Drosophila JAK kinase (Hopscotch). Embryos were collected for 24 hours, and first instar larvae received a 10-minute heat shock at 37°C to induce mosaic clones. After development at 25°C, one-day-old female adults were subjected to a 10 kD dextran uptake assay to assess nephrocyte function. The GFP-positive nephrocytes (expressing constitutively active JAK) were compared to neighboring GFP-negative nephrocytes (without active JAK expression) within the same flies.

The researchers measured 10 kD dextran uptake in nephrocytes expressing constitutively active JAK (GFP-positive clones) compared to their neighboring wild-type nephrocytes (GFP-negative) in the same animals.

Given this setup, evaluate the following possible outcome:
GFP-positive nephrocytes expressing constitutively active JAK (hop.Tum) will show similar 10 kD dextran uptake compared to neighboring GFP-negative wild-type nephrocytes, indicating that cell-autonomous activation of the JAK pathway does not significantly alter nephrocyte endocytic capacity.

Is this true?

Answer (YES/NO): NO